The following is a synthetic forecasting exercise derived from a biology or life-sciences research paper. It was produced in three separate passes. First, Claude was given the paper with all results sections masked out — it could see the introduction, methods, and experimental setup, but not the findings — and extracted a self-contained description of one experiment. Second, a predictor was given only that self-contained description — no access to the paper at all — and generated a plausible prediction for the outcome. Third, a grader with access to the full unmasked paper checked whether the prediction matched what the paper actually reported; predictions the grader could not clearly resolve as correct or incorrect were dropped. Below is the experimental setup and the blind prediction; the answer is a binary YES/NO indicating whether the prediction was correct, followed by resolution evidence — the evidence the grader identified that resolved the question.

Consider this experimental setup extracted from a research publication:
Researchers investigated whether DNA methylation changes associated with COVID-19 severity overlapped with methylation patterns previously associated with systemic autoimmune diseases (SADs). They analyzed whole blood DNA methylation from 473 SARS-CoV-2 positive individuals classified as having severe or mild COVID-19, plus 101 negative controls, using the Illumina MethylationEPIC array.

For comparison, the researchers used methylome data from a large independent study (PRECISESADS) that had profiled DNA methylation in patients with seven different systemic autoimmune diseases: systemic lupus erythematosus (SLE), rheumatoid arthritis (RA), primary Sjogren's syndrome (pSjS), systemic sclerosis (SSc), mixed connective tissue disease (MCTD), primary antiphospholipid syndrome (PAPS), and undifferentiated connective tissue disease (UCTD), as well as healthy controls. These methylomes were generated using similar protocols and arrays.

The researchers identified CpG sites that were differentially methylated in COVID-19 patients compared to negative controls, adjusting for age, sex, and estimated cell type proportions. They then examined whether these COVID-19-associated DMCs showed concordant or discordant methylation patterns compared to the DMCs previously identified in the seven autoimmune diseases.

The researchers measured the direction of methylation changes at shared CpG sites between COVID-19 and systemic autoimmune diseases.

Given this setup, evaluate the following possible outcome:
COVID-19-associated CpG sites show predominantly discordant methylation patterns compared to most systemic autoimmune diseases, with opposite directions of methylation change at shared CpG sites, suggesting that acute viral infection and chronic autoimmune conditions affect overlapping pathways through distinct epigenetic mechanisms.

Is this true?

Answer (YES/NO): NO